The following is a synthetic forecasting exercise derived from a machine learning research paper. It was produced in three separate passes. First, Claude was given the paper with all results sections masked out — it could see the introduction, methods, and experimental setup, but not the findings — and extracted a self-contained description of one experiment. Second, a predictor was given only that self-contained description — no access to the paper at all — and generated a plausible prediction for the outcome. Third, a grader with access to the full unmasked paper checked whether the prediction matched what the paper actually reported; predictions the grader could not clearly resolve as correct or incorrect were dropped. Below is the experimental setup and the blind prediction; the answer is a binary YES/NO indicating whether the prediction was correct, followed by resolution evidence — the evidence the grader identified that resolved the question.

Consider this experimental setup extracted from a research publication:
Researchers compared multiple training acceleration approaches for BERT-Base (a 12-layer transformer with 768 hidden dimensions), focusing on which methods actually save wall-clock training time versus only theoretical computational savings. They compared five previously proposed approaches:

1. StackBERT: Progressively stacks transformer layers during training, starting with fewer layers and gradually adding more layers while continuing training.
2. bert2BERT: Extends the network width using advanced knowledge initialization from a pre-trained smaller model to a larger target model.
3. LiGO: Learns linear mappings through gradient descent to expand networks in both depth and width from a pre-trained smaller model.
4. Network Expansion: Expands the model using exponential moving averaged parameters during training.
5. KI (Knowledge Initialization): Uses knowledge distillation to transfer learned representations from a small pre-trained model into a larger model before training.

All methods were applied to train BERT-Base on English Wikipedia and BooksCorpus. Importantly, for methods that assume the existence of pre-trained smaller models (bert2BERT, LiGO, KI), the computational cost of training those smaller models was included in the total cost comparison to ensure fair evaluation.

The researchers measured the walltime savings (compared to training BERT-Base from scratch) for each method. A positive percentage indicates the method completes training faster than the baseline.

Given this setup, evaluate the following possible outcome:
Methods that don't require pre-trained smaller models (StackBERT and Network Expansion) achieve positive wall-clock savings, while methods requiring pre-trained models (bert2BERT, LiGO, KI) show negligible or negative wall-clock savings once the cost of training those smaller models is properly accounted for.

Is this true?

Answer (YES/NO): NO